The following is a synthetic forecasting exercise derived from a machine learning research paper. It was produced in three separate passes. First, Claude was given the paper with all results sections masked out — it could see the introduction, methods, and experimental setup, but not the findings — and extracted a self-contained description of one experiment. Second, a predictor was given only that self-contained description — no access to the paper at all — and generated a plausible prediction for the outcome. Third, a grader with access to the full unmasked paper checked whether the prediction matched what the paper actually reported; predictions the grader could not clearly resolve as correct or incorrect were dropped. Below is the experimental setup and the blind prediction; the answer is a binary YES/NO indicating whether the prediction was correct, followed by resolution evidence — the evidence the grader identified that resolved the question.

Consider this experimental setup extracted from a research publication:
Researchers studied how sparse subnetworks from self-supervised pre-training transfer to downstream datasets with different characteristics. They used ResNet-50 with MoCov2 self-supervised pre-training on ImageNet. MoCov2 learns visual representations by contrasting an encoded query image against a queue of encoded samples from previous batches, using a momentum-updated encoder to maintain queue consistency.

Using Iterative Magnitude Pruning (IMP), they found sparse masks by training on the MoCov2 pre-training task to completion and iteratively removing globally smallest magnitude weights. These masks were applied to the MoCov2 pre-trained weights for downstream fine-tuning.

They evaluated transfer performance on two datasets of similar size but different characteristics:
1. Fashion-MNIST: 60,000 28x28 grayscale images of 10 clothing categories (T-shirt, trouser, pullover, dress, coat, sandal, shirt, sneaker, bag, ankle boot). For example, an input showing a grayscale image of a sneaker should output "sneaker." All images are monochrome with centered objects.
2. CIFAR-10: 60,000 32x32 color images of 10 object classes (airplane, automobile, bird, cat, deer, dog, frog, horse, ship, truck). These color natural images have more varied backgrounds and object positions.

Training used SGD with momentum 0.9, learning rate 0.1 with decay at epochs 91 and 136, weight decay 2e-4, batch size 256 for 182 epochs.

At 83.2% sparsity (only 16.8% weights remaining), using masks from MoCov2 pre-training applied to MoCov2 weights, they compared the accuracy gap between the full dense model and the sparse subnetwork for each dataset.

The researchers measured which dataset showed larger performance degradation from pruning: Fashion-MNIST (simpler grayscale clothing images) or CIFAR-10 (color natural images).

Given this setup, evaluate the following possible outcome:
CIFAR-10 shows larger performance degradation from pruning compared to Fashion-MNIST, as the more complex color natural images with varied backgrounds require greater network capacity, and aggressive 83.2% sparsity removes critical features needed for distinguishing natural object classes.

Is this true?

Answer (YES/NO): NO